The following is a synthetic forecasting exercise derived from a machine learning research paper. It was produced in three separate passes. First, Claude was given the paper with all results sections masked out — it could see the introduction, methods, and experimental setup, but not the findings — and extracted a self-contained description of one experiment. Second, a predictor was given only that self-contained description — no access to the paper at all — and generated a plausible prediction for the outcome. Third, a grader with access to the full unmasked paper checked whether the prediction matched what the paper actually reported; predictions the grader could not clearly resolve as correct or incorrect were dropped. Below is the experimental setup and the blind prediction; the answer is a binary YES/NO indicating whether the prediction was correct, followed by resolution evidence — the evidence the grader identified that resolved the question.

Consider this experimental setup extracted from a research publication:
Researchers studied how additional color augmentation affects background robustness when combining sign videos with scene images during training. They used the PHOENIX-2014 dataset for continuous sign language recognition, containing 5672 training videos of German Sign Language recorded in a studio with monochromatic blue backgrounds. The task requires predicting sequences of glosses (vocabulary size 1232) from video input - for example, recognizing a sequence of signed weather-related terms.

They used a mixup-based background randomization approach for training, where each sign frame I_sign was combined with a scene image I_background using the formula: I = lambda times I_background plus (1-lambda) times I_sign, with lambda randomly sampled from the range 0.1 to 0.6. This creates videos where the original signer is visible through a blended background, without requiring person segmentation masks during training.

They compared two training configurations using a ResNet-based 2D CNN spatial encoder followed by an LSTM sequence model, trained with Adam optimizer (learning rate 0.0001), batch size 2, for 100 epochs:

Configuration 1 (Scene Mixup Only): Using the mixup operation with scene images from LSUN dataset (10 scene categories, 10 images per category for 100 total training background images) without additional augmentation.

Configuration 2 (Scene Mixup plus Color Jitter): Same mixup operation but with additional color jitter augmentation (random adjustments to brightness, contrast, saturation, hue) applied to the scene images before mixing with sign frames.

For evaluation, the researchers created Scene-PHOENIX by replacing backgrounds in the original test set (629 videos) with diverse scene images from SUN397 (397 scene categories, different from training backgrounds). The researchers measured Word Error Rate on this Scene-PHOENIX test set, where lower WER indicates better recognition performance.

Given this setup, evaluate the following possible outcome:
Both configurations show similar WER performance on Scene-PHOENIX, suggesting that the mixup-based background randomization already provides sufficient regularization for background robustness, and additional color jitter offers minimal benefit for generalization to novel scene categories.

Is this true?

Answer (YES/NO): NO